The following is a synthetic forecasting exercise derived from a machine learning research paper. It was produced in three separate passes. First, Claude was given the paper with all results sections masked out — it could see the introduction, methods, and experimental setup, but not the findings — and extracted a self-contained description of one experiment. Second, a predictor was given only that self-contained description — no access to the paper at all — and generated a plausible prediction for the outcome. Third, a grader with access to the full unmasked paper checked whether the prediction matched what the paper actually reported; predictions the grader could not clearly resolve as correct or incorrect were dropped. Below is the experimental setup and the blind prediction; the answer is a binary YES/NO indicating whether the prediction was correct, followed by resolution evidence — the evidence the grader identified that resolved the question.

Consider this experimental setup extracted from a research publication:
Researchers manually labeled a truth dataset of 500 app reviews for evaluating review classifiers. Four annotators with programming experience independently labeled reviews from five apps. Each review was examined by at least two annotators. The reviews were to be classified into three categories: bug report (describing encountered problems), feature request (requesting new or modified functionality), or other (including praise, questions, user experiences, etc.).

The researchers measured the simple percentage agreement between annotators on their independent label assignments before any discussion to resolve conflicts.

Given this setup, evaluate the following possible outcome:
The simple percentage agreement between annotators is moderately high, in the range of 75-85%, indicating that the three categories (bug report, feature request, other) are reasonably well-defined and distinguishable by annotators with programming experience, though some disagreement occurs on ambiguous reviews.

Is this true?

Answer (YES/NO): NO